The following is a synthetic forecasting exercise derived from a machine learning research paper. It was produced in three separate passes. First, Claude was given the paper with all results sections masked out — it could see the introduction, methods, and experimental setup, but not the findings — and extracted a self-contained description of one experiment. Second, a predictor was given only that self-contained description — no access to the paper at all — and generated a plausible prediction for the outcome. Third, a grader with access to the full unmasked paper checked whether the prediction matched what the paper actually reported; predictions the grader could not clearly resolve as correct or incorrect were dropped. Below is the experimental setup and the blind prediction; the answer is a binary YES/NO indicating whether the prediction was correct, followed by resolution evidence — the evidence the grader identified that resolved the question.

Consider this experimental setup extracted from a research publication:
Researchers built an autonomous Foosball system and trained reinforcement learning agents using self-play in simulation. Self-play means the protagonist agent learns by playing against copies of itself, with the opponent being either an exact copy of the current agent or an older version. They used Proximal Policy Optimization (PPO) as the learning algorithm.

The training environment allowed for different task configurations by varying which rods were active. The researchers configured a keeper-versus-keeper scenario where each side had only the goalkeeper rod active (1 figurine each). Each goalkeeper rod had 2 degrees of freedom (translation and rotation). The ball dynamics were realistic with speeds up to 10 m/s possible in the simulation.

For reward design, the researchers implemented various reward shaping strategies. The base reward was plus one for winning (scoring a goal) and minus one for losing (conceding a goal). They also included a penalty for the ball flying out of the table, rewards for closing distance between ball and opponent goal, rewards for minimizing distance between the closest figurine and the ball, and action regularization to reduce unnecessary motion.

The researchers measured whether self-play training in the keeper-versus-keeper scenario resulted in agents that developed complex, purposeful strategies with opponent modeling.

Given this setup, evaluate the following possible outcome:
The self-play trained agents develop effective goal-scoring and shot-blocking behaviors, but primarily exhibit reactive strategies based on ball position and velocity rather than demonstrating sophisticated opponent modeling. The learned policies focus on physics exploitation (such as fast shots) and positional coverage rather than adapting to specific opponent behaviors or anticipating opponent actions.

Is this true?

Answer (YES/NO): YES